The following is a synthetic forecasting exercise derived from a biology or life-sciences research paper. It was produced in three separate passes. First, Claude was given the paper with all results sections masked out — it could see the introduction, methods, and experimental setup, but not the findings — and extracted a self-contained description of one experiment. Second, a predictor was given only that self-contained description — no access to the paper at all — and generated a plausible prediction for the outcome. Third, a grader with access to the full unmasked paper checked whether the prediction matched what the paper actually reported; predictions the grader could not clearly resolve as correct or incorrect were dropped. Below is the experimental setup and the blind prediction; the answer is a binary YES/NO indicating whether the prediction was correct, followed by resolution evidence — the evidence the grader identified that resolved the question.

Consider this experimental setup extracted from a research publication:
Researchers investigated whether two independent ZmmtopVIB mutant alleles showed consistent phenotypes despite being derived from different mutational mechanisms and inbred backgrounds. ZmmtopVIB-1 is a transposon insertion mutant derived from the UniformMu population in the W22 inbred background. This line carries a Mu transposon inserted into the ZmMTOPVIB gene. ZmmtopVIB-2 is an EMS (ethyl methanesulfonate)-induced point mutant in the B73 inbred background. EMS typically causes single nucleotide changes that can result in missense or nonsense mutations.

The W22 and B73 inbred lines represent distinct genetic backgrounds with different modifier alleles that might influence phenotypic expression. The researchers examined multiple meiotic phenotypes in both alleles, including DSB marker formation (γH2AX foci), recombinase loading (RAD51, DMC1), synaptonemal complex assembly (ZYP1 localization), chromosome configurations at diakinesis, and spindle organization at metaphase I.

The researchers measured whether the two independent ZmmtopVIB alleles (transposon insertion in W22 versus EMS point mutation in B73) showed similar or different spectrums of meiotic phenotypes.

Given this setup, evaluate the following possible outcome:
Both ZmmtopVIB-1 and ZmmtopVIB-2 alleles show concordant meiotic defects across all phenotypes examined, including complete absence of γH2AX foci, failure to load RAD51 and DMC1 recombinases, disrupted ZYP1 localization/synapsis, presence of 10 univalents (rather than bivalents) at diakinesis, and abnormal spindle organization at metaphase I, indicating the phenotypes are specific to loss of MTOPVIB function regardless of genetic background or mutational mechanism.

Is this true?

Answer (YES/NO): NO